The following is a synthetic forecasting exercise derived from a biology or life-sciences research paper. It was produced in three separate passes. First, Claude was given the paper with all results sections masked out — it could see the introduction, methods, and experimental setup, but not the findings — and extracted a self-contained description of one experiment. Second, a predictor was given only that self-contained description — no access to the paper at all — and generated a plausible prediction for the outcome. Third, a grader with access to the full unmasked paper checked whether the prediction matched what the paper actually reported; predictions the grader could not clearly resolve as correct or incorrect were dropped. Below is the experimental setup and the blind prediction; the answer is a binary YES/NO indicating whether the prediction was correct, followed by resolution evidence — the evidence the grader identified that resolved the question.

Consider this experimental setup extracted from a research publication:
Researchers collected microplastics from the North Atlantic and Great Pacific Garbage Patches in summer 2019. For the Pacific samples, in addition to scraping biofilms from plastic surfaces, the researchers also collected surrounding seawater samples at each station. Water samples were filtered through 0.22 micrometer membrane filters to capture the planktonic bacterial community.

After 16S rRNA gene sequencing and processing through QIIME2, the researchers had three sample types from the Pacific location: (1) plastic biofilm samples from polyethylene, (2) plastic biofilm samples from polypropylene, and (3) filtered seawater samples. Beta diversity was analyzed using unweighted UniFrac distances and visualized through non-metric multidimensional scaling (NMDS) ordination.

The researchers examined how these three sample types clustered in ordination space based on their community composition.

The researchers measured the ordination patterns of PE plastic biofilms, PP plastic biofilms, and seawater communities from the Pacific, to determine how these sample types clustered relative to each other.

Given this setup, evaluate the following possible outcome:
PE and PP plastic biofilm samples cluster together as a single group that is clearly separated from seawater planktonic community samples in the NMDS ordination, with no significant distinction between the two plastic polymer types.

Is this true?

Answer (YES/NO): NO